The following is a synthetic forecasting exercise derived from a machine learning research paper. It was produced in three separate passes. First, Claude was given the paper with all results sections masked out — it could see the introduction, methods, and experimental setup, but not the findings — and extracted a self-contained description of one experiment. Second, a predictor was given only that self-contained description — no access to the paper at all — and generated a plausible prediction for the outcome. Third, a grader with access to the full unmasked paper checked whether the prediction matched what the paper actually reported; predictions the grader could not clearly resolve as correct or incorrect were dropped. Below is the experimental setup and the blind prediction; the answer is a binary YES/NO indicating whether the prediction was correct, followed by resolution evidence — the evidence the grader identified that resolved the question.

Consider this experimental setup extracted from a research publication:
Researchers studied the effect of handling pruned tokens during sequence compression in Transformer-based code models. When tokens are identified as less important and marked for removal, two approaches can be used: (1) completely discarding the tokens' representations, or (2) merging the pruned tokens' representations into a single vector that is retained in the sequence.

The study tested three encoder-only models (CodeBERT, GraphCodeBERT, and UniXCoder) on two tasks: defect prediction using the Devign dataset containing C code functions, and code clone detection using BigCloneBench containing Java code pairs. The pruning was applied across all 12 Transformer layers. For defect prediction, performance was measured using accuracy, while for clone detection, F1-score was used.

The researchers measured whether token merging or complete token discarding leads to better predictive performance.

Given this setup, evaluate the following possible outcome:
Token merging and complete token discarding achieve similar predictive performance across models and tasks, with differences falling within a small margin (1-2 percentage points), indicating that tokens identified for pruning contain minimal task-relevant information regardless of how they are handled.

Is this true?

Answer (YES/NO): NO